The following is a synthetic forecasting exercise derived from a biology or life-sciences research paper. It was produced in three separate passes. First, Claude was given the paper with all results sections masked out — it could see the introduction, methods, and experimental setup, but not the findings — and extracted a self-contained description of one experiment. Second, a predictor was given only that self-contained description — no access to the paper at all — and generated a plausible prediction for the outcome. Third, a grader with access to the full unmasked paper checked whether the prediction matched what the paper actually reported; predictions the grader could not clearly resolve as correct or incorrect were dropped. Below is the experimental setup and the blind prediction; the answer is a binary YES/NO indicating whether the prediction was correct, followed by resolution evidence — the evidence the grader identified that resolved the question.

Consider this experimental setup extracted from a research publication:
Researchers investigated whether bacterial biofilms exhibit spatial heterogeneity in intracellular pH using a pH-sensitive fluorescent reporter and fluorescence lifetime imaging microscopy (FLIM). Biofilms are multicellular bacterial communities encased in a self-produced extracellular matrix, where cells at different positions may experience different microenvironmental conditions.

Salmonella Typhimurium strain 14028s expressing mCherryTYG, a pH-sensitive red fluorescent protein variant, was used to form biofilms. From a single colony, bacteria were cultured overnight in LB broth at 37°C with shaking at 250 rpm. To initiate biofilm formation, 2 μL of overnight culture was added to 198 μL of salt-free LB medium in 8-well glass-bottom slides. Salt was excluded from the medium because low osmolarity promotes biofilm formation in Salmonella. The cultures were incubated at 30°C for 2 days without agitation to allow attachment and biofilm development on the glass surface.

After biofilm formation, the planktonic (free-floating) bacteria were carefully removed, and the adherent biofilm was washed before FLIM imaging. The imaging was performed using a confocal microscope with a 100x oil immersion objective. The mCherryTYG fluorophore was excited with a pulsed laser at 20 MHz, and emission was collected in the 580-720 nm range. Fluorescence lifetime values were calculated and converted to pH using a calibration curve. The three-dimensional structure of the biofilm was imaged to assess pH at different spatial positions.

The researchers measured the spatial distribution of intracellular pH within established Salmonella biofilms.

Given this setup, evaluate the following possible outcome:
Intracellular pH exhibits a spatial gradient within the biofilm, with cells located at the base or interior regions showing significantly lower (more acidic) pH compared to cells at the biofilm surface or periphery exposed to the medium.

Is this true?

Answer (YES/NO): YES